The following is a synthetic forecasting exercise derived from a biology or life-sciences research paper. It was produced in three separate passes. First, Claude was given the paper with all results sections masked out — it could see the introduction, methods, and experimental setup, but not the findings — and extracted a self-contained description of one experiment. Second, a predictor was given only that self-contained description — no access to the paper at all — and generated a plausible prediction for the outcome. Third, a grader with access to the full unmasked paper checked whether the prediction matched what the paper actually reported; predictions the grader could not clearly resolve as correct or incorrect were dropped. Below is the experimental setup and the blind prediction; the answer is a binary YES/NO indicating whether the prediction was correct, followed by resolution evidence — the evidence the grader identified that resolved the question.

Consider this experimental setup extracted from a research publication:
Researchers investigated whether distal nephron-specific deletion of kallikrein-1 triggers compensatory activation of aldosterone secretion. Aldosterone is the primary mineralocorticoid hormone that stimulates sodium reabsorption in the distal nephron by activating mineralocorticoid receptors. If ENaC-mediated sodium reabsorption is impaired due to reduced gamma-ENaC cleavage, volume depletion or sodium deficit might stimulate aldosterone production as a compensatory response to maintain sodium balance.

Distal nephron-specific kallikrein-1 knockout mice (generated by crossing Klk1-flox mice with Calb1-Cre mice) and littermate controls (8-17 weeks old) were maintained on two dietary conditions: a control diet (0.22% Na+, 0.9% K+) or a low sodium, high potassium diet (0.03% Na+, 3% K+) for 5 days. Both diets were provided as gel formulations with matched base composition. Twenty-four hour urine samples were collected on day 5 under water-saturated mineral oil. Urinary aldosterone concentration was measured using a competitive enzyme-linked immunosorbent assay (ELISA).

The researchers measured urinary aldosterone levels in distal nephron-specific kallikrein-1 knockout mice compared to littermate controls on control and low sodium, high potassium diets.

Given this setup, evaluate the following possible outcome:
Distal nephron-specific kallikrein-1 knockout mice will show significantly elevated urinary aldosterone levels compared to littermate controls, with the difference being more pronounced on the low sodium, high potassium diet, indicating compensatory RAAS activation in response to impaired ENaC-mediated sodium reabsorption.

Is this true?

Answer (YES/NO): NO